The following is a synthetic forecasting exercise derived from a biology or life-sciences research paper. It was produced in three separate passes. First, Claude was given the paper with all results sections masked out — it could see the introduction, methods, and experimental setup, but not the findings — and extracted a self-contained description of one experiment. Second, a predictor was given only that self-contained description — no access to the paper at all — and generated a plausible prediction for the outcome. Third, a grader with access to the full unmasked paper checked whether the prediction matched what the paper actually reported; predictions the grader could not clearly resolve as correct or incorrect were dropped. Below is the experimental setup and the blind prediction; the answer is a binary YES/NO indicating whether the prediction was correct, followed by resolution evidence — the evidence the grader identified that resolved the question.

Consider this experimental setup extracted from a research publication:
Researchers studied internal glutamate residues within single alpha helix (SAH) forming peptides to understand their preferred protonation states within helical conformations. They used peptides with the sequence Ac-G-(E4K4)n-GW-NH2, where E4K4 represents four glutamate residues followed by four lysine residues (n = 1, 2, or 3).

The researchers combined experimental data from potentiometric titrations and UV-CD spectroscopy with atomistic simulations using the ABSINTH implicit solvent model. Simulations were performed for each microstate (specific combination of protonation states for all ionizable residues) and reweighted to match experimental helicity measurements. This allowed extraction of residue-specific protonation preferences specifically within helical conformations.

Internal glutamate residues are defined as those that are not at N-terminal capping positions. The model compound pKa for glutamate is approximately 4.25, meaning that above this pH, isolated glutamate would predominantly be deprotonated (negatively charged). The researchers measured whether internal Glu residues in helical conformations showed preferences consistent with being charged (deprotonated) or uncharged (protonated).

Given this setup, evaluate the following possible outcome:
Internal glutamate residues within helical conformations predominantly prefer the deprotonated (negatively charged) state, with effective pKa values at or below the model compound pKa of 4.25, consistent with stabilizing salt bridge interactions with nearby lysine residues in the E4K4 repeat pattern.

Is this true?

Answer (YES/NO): NO